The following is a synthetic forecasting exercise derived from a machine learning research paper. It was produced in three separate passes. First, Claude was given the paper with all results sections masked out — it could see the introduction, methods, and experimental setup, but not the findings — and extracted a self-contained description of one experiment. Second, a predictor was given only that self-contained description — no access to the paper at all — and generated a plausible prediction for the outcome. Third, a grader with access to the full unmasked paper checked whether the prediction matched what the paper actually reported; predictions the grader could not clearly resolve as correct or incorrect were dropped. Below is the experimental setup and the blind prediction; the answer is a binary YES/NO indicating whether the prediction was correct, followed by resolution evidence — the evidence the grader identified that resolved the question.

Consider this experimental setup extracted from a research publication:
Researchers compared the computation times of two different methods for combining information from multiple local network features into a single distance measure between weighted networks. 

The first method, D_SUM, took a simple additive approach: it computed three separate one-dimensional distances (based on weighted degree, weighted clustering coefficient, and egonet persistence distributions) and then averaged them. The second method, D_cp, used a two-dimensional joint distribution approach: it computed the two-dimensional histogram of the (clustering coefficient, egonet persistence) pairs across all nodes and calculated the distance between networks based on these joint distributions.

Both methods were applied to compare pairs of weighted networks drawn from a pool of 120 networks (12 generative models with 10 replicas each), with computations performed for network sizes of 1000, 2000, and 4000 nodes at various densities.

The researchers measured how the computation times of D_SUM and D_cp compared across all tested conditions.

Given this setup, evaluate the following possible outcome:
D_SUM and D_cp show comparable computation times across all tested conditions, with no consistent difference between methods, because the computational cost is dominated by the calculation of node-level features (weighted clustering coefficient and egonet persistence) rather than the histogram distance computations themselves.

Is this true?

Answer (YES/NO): YES